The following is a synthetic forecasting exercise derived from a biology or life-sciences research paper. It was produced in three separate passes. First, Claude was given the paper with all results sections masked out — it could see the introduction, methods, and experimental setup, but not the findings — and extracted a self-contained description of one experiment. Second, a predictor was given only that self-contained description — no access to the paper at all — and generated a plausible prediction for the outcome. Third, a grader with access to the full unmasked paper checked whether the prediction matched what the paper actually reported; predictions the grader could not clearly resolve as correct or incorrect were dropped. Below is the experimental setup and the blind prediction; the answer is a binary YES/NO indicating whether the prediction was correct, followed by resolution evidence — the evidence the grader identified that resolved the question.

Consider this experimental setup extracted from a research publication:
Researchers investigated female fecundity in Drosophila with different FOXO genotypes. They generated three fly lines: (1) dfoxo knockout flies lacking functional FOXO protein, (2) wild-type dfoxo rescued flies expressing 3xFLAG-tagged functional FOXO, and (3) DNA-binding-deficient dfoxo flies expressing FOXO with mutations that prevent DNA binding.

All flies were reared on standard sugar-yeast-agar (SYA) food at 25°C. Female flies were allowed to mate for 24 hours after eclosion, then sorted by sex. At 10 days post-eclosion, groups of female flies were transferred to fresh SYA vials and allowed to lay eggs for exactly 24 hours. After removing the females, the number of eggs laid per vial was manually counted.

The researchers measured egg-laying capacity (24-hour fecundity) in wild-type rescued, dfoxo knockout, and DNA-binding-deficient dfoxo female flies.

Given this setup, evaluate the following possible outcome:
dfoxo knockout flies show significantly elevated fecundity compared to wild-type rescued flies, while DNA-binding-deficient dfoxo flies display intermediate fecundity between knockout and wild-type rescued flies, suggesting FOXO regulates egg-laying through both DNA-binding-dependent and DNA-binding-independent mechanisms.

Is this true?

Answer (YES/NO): NO